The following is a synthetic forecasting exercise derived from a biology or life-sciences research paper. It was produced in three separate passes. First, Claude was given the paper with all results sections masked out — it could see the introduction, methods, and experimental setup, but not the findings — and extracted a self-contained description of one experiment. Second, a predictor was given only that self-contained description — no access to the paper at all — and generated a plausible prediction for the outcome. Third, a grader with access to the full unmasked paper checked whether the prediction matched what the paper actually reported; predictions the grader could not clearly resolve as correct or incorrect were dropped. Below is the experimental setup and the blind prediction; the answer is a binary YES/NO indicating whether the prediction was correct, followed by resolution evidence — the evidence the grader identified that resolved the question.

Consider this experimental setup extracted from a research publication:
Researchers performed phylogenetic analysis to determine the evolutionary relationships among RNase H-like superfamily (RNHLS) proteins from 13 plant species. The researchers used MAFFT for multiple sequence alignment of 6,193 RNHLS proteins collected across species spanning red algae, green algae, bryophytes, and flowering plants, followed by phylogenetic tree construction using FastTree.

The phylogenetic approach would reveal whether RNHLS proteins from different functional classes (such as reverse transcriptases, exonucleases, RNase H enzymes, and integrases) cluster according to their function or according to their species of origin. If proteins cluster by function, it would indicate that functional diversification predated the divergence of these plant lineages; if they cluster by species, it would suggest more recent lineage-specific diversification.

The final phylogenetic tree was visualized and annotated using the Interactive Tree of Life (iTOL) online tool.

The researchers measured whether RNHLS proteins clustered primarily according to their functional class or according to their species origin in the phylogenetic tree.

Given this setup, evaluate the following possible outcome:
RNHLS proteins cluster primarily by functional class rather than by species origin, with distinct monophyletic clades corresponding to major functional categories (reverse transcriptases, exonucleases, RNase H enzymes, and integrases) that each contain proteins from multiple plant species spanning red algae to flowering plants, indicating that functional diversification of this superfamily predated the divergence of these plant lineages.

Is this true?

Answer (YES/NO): NO